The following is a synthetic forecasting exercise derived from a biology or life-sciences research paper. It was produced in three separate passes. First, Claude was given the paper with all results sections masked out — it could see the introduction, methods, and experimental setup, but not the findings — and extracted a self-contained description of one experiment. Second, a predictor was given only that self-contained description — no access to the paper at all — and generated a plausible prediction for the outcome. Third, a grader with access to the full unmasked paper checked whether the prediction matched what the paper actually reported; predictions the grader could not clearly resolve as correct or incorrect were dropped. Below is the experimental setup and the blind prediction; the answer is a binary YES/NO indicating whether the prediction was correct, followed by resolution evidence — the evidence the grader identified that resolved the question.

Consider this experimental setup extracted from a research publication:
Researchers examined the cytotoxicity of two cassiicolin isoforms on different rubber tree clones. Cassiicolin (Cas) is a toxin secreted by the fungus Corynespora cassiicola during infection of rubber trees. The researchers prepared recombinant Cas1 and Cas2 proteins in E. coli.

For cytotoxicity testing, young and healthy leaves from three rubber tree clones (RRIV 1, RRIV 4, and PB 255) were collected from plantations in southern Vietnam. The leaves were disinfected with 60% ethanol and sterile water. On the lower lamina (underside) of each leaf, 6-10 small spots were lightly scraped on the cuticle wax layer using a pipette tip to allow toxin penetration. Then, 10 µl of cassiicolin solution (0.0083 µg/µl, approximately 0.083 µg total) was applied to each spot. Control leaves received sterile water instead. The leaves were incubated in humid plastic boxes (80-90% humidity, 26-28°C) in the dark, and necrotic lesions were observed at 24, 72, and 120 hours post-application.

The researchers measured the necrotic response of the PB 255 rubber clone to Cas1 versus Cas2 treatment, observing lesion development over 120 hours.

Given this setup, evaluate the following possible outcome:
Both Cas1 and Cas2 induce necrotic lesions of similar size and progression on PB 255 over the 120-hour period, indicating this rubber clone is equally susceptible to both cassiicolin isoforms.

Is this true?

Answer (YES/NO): NO